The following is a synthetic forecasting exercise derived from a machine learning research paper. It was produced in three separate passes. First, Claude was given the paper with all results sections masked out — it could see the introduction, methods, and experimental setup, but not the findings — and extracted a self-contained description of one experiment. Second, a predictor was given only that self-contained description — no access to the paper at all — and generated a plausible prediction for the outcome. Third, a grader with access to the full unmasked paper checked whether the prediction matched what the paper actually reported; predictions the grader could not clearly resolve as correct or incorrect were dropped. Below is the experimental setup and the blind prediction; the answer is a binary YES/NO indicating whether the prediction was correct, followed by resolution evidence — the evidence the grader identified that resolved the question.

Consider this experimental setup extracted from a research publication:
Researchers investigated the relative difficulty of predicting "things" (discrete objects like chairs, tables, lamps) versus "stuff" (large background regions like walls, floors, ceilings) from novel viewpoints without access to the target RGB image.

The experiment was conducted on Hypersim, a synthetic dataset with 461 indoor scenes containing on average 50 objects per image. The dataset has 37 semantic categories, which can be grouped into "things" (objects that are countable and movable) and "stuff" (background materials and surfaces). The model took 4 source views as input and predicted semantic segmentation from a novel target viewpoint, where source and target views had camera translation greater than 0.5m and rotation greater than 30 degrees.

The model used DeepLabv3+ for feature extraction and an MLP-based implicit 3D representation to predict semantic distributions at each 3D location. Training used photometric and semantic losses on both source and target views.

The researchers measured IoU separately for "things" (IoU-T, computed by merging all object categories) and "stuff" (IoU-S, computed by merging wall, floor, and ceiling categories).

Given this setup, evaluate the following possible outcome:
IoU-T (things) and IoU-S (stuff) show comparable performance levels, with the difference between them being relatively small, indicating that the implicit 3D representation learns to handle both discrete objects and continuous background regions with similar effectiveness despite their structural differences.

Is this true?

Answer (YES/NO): NO